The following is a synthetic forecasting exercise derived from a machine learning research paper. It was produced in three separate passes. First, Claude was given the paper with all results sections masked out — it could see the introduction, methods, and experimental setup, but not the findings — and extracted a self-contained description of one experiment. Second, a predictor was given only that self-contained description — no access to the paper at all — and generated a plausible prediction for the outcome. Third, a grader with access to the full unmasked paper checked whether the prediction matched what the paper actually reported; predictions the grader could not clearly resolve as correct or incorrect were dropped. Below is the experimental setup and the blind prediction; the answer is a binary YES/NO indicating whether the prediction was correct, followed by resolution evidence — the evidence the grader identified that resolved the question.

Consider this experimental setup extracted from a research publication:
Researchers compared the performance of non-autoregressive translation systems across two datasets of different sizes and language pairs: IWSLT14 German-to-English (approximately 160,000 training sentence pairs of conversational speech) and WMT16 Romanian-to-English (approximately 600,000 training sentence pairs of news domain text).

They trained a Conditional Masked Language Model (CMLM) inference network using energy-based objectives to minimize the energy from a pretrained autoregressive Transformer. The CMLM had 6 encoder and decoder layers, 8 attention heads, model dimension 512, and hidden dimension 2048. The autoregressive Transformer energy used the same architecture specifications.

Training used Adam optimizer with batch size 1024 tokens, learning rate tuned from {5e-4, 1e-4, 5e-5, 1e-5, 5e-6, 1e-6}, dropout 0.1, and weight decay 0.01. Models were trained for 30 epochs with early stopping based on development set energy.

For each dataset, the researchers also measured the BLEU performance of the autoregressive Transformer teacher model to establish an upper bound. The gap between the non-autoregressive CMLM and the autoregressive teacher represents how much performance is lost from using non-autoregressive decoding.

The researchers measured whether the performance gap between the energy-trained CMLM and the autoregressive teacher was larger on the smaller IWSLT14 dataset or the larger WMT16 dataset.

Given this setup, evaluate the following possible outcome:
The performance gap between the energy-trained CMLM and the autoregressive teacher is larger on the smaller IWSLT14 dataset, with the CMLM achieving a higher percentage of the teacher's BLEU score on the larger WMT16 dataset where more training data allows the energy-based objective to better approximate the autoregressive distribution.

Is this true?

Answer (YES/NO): YES